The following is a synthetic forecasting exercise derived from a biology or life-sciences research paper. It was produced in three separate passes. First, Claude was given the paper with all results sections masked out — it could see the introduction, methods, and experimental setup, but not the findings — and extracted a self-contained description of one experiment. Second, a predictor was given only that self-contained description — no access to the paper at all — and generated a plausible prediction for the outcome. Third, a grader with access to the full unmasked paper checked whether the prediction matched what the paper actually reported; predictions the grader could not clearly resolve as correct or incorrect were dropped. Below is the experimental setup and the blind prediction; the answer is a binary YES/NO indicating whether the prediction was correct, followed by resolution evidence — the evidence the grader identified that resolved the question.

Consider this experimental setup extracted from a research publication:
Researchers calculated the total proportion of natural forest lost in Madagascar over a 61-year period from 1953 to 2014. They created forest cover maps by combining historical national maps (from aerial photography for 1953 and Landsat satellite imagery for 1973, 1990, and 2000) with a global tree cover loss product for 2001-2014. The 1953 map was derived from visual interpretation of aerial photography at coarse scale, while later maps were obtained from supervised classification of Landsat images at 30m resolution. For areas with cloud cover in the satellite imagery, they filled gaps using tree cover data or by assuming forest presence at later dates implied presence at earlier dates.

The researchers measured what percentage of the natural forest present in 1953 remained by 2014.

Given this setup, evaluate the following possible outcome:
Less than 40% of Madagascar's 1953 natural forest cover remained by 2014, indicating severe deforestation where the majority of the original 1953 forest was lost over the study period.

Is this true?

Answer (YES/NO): NO